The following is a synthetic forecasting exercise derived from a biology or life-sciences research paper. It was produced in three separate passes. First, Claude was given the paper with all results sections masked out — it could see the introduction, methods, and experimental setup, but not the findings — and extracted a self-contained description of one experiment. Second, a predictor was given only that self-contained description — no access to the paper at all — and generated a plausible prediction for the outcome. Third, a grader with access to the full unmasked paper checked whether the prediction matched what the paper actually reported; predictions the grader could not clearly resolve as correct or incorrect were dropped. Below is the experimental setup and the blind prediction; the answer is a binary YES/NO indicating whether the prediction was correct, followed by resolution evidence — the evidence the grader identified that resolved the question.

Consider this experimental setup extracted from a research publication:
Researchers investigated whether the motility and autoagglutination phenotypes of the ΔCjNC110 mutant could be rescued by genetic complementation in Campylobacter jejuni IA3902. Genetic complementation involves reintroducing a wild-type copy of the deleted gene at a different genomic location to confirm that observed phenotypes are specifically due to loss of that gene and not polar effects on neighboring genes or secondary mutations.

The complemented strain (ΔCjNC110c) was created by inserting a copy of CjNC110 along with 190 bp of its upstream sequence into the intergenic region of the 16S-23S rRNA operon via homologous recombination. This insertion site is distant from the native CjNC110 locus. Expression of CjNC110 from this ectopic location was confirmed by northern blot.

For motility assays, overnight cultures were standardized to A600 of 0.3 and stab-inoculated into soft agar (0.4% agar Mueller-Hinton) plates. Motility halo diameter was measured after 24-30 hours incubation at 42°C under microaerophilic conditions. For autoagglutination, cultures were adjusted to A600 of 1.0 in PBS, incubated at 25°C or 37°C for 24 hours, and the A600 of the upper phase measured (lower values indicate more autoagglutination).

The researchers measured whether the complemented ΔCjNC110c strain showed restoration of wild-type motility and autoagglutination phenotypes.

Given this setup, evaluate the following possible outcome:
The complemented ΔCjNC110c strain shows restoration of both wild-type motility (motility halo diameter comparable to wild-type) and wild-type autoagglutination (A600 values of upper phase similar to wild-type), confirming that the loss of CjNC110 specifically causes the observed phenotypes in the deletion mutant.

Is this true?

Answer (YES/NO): YES